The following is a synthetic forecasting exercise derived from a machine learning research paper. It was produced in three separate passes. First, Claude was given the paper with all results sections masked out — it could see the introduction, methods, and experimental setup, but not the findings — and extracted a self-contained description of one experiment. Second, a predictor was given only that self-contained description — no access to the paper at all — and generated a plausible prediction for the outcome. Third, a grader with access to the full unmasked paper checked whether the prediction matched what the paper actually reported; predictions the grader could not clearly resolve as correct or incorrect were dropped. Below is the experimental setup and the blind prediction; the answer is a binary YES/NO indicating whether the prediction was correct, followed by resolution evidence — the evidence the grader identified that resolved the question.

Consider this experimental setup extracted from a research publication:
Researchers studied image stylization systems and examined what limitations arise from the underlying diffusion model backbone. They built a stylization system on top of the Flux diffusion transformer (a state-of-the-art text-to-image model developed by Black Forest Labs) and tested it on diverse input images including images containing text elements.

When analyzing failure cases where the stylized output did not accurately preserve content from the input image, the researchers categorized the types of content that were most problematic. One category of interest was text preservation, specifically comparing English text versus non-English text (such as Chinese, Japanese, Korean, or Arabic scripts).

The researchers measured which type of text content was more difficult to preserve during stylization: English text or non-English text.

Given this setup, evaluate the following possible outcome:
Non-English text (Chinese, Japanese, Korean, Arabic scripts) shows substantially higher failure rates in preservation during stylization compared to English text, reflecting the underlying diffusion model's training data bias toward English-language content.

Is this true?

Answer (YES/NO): YES